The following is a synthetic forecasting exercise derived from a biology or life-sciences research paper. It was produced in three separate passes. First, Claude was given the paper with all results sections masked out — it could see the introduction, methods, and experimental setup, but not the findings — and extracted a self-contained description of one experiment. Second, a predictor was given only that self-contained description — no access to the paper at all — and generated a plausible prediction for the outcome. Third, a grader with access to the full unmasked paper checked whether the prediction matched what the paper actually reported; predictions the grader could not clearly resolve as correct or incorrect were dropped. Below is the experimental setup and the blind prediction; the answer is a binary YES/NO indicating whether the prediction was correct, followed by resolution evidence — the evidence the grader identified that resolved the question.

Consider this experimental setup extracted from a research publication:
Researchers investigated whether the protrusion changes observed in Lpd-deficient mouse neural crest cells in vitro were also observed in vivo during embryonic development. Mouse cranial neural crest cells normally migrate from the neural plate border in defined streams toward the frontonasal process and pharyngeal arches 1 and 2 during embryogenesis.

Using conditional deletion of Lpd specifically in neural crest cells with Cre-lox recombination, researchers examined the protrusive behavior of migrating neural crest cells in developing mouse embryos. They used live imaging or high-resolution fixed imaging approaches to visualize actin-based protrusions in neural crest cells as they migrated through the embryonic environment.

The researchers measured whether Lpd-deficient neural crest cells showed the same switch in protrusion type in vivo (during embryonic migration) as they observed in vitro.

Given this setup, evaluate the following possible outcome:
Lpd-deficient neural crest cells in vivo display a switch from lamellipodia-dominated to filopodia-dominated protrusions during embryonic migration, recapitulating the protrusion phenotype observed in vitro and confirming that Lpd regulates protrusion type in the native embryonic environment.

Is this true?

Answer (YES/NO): YES